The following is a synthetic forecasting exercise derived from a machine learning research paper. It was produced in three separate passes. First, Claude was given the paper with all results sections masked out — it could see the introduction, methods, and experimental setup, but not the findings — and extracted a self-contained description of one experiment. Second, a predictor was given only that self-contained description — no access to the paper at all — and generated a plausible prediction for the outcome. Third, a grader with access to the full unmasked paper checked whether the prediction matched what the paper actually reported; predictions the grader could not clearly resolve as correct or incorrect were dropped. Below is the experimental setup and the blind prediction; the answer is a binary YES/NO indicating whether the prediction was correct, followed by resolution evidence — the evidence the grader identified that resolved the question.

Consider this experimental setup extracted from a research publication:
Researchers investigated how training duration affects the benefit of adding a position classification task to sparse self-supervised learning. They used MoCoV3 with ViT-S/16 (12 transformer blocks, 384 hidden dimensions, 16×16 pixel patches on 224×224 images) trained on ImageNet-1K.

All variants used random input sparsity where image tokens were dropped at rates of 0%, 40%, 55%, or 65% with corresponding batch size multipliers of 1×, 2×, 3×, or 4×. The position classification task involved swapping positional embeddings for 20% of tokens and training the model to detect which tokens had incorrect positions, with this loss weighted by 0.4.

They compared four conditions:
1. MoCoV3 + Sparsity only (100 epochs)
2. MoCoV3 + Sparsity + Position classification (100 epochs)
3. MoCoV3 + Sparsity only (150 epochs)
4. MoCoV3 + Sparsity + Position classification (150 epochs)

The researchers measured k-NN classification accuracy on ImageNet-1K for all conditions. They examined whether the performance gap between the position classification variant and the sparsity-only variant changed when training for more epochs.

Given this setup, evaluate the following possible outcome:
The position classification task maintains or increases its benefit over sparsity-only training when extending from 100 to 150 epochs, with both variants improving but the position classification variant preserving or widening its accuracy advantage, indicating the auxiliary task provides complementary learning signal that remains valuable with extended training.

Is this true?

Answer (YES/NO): YES